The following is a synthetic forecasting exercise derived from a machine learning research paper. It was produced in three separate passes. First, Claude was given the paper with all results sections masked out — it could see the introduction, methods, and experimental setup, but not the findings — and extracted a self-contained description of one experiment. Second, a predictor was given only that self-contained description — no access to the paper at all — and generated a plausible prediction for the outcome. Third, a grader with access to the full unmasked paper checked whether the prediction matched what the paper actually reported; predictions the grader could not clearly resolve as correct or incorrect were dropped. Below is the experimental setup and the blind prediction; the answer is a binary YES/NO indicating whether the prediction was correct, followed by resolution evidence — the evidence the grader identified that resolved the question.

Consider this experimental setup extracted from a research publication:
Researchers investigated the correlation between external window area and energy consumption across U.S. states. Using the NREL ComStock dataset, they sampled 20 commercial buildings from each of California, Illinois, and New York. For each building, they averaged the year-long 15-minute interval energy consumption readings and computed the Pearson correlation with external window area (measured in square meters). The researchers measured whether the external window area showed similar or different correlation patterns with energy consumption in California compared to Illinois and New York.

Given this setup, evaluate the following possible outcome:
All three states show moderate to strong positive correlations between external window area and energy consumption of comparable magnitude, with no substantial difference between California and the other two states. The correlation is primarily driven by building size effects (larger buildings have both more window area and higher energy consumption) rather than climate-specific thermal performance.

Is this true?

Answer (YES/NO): NO